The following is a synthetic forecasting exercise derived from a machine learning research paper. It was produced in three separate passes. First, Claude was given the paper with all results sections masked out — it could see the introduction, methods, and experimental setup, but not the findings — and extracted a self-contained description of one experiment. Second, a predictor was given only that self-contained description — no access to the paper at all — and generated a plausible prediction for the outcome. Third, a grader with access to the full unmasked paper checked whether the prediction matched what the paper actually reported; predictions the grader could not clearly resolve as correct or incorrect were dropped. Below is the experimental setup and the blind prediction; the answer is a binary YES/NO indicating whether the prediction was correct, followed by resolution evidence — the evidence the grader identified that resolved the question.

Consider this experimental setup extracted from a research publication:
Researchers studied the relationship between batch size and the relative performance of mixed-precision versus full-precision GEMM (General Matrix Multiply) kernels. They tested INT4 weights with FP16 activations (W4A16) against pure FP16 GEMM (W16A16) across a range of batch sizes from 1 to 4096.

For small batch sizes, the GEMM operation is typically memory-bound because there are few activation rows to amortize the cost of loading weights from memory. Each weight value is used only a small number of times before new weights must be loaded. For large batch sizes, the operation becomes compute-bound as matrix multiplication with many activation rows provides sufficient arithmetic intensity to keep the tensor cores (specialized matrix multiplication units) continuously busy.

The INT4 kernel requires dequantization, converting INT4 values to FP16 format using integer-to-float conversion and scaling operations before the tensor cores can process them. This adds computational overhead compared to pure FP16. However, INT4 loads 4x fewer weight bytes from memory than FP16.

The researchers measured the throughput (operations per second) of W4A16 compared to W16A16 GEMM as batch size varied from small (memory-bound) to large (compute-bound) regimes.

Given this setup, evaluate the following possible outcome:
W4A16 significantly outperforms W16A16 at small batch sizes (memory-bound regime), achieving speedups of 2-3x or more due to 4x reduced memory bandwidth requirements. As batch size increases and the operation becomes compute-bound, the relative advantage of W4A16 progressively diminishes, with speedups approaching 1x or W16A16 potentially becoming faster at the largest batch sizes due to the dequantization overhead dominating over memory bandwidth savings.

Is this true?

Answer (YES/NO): YES